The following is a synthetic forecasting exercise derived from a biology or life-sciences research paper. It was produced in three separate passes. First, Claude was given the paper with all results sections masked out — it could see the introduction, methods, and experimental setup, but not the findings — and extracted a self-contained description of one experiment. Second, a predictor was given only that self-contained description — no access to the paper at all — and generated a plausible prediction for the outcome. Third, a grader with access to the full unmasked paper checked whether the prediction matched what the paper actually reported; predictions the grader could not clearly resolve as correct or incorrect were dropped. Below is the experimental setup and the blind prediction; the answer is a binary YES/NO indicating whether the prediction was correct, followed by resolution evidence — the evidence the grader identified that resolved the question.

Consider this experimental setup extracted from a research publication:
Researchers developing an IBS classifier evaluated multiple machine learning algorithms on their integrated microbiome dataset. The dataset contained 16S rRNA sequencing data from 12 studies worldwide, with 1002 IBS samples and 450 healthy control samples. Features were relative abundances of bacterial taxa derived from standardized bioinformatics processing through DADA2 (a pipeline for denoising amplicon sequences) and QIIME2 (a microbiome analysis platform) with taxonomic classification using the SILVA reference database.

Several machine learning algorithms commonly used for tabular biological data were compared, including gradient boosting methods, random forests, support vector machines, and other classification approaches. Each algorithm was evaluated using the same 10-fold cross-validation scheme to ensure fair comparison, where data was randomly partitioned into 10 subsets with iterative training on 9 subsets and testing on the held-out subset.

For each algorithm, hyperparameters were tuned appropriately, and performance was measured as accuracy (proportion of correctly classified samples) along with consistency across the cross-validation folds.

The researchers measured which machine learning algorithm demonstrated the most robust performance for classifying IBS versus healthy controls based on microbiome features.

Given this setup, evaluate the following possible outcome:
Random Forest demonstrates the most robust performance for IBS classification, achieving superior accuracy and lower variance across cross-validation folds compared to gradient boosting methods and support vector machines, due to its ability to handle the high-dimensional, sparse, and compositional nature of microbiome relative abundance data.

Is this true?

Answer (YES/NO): NO